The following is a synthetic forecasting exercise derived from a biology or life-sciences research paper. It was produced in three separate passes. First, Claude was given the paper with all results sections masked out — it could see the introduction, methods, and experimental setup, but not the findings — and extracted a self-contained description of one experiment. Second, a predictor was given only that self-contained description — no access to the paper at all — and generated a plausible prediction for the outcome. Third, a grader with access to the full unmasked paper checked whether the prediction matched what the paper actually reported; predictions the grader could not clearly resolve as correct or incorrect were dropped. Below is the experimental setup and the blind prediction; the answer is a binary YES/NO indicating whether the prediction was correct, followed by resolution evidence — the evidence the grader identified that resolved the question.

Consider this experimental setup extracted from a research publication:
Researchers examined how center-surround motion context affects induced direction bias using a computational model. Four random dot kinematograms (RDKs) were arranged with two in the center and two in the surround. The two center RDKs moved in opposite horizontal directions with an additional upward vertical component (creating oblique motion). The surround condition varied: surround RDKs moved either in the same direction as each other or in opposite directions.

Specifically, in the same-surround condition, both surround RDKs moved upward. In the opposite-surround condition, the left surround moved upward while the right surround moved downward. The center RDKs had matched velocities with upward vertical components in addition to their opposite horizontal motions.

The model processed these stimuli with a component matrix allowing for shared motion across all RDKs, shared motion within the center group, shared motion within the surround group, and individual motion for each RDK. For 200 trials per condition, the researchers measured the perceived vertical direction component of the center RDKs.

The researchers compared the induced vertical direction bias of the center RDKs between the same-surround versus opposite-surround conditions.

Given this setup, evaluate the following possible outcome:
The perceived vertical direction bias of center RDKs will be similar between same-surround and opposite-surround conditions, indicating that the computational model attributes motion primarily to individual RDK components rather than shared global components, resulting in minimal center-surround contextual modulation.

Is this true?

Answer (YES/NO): NO